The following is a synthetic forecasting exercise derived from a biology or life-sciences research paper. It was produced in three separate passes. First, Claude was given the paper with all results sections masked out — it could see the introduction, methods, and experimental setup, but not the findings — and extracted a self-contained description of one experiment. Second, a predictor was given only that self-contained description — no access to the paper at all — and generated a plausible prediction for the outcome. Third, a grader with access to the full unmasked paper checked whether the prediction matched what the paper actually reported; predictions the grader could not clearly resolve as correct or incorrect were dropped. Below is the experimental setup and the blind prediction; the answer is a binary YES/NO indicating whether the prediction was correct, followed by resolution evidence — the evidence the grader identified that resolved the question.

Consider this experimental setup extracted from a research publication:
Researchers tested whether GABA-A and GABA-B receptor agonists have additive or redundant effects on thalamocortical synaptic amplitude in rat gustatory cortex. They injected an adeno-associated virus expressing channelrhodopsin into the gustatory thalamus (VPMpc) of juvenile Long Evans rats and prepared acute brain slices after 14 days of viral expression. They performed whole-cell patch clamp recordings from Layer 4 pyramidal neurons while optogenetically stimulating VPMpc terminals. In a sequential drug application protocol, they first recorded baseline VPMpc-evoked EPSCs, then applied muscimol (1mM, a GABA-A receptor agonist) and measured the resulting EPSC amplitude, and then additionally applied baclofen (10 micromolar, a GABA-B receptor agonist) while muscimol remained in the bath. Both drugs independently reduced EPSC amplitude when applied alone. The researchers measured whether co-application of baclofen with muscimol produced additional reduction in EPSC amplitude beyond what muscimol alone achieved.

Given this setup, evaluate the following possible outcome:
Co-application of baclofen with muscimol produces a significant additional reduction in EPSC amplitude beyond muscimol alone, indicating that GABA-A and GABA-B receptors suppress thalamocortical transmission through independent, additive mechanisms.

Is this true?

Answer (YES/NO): YES